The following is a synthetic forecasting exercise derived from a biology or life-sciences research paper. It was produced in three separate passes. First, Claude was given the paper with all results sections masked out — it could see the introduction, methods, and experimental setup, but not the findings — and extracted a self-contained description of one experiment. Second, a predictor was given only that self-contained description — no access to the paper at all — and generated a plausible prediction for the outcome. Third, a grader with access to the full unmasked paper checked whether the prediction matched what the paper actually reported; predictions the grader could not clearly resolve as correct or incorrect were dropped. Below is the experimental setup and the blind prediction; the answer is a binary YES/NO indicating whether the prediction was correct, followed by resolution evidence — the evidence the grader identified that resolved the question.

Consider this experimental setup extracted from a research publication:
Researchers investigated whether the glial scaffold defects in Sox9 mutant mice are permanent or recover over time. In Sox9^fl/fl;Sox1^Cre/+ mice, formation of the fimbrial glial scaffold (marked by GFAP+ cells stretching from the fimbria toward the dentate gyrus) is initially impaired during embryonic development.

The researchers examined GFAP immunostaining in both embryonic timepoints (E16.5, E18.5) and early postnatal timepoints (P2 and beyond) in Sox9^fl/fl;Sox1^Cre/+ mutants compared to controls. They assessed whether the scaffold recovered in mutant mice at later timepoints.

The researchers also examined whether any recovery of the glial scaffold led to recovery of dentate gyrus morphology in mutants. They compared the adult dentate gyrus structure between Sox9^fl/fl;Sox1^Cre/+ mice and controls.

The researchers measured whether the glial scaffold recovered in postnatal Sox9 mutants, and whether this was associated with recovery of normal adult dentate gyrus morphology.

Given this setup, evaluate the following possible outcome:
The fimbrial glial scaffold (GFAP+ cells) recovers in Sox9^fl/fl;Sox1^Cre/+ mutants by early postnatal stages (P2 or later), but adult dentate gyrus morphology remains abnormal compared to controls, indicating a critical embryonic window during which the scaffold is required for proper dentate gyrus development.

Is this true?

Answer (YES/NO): YES